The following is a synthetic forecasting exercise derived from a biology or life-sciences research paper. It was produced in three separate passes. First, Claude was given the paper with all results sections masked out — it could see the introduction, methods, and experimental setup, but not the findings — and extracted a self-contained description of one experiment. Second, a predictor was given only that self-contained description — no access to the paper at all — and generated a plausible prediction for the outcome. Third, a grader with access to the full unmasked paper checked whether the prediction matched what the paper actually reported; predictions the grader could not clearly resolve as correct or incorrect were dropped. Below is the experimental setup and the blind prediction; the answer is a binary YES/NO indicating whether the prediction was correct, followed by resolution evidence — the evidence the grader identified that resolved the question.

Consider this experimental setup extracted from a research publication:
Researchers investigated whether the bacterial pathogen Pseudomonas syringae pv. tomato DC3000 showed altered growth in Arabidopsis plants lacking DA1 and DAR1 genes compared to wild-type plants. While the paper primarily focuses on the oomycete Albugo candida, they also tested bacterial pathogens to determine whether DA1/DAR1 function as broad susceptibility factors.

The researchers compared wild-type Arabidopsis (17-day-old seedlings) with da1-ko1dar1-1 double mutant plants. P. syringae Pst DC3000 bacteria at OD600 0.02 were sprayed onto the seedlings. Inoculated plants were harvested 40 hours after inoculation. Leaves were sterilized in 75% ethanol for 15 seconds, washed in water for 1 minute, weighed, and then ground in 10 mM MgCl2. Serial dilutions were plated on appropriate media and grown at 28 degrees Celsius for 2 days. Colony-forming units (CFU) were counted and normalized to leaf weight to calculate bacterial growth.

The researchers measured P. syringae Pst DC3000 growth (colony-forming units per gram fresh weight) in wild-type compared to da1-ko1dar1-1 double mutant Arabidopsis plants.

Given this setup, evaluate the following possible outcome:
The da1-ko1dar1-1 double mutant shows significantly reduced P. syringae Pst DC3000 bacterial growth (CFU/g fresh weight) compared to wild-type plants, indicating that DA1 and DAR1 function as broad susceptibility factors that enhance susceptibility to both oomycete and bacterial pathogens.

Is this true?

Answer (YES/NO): YES